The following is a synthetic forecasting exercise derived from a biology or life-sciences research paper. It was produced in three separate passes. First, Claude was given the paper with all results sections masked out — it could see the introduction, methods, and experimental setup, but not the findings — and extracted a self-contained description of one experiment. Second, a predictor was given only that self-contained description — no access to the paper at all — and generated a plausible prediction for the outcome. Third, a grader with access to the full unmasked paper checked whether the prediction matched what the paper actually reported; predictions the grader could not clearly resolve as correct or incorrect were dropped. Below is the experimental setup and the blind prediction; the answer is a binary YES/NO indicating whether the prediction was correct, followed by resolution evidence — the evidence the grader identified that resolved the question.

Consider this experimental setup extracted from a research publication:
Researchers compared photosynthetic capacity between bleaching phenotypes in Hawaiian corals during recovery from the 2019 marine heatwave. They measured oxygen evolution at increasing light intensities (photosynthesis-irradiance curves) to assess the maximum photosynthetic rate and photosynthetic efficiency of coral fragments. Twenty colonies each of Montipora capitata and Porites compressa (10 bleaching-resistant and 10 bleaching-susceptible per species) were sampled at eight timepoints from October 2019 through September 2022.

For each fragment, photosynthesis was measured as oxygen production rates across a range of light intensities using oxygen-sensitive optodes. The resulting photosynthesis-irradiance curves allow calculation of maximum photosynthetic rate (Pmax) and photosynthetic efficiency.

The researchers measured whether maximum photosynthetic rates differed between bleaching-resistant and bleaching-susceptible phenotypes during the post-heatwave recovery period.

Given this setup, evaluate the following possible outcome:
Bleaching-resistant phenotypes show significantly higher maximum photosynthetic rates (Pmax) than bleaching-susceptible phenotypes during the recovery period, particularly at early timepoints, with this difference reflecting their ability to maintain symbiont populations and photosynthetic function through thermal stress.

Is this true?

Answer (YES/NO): NO